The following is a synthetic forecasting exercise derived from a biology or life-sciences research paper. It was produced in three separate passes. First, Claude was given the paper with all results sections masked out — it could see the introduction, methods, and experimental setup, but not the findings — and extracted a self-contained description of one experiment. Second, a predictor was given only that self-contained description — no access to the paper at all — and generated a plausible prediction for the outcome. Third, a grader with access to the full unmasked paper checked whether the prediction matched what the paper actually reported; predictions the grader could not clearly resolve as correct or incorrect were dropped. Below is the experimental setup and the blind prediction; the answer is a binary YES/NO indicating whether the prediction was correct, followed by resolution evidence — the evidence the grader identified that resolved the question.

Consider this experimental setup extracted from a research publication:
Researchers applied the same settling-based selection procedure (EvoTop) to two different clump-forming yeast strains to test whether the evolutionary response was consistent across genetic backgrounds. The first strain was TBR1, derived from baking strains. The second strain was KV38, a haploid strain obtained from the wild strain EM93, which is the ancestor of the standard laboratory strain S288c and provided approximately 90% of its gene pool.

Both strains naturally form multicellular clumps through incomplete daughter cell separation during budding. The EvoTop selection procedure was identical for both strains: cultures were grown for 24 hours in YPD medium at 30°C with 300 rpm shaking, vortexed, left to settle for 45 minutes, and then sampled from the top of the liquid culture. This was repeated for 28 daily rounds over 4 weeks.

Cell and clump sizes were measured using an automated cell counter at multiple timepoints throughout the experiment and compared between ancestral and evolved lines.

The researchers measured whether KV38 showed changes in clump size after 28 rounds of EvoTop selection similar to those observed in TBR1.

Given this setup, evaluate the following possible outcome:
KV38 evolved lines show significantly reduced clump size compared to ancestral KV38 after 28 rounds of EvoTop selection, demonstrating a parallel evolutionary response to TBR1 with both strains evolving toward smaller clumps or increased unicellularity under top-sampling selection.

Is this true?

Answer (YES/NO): YES